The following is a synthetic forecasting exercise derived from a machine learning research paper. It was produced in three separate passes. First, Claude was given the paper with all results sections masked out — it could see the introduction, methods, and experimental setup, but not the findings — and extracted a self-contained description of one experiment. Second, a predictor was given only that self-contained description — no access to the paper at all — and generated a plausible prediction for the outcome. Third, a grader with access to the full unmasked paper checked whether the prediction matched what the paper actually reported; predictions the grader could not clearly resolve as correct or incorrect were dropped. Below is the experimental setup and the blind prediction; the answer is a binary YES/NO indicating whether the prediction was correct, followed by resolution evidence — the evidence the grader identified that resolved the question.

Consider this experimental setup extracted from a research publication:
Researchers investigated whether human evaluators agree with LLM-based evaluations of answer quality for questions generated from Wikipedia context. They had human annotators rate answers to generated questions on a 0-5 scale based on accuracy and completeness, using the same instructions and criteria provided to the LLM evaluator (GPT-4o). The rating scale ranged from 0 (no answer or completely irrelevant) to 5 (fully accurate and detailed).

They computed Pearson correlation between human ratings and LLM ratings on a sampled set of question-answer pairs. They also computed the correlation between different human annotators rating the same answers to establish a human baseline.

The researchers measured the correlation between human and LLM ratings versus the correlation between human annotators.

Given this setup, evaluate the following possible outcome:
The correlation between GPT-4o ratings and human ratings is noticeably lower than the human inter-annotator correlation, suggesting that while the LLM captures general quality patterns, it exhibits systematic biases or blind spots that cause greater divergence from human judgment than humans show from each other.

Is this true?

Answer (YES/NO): YES